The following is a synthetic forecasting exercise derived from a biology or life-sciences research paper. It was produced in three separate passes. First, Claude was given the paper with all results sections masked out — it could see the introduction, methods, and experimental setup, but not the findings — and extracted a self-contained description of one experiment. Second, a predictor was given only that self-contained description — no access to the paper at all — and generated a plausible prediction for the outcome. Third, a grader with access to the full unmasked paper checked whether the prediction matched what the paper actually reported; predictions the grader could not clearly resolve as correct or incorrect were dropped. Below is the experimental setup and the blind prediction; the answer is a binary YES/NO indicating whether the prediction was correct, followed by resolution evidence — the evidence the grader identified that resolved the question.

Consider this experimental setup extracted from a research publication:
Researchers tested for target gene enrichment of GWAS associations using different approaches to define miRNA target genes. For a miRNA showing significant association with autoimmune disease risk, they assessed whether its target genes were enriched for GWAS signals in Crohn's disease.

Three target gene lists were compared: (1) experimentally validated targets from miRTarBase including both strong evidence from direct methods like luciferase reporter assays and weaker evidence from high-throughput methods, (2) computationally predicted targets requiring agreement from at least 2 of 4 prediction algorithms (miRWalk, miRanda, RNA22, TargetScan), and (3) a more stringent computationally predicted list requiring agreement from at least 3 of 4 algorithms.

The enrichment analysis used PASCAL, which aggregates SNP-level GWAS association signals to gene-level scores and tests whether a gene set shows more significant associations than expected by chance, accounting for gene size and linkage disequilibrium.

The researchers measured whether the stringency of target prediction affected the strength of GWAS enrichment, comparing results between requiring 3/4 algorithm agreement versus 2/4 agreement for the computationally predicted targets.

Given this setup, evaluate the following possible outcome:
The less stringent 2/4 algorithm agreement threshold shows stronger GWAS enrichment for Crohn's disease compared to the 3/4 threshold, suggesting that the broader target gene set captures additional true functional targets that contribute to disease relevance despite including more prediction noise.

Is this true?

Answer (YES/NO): YES